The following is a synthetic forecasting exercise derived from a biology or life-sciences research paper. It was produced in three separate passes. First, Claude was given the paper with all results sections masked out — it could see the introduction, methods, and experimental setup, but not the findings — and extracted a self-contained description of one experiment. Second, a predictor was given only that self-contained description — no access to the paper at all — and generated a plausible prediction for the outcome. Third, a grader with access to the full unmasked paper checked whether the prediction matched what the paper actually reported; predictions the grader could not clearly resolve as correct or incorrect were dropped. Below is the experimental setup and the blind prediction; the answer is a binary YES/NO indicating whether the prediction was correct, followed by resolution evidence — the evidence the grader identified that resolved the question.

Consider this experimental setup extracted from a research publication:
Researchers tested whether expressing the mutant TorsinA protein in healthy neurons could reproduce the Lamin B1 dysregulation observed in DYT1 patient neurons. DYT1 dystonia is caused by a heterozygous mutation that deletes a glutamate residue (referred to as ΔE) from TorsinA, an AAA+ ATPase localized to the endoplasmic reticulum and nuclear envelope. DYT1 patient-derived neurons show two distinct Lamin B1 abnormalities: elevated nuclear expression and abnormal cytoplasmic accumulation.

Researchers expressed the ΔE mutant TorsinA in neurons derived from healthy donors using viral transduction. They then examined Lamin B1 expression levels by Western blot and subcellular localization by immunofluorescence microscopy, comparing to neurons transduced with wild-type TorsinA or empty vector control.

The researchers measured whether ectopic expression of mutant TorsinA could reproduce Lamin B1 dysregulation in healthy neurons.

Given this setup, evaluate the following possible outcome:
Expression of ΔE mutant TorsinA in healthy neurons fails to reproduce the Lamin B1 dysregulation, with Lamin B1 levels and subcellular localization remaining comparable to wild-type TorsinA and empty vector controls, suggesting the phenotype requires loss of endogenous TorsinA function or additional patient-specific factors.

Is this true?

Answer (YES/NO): NO